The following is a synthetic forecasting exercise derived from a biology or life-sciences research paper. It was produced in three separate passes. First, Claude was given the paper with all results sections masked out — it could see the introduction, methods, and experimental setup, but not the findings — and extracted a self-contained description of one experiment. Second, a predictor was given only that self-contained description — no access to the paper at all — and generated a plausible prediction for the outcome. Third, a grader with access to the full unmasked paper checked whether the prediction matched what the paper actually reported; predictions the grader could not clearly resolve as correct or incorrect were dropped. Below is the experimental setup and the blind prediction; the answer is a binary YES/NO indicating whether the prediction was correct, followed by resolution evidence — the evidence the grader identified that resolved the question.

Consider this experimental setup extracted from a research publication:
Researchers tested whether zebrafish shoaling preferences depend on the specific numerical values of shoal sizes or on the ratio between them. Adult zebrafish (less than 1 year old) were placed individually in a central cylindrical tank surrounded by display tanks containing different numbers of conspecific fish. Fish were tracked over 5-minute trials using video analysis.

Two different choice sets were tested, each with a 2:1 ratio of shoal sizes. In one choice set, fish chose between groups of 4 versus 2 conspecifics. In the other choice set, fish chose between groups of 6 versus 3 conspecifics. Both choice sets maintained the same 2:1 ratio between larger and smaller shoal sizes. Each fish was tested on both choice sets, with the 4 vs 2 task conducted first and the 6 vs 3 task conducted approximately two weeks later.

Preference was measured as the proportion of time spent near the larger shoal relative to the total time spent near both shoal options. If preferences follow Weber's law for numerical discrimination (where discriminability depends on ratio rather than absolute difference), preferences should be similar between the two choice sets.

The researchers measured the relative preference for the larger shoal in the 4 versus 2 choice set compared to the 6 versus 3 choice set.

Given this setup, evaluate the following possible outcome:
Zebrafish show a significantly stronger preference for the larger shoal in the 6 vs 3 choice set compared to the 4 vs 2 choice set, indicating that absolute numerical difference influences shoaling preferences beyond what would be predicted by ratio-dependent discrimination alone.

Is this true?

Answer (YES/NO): NO